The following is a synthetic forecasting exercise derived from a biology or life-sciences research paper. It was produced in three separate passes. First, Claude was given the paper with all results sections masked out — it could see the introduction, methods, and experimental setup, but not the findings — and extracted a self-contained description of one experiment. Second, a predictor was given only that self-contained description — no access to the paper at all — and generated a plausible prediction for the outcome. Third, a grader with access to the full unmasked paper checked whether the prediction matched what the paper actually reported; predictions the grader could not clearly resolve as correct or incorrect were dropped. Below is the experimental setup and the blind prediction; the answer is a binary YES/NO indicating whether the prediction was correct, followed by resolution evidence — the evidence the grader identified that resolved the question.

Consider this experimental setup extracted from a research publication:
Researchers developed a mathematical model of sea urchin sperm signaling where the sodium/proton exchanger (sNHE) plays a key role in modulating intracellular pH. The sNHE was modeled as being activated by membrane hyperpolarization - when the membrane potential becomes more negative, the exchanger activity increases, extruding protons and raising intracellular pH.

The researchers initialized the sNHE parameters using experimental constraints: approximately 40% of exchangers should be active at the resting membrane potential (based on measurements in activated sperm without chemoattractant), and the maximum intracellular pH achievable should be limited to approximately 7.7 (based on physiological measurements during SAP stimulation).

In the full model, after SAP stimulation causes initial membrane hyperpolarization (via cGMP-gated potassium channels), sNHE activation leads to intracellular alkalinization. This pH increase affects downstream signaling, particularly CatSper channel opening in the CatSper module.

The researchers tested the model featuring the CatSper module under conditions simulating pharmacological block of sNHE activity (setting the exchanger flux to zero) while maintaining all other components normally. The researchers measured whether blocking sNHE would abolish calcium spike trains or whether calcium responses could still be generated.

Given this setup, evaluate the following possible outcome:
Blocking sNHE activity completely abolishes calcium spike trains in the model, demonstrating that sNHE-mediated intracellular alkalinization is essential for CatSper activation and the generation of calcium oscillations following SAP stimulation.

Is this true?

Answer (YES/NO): YES